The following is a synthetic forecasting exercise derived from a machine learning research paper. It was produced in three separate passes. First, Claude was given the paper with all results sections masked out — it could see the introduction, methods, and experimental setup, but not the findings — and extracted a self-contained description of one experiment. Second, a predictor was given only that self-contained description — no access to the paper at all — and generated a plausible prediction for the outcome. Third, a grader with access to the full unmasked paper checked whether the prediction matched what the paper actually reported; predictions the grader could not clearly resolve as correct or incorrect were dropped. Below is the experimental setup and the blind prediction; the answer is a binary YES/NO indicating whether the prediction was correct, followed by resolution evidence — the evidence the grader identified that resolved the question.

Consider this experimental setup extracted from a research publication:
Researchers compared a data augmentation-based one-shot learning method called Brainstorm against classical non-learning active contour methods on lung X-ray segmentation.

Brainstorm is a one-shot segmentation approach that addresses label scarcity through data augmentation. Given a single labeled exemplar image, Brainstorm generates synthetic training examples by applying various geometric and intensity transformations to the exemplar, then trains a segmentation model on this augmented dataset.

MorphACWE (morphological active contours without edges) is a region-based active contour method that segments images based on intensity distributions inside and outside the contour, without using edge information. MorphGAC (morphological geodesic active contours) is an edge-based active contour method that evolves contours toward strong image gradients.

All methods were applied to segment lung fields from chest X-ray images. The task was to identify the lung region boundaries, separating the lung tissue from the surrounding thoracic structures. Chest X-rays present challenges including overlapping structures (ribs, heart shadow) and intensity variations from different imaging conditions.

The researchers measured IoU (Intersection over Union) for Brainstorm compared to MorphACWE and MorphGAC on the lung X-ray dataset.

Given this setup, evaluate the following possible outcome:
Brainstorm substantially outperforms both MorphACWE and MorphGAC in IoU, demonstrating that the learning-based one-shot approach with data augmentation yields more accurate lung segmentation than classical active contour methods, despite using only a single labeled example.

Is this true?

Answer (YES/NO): NO